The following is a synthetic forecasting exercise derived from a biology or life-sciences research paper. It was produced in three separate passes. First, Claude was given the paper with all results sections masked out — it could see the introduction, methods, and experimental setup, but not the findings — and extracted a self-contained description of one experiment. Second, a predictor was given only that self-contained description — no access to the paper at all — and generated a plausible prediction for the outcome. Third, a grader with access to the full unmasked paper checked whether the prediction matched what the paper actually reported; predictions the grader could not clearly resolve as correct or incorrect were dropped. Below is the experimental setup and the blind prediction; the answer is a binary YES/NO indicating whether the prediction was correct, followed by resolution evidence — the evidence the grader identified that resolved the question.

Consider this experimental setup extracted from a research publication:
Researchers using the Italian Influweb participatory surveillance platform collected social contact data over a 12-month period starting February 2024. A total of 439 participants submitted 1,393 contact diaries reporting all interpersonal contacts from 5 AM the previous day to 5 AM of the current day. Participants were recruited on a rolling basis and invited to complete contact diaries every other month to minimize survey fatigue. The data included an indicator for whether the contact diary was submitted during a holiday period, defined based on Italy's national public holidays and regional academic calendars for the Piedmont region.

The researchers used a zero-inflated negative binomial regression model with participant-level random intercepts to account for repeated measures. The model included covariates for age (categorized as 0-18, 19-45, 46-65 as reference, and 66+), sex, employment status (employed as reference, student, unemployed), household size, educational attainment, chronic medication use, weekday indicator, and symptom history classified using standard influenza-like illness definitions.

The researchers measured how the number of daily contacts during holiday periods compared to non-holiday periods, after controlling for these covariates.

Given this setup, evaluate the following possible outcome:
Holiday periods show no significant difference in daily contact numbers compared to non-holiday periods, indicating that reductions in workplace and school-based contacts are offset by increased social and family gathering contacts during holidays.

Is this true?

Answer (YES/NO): NO